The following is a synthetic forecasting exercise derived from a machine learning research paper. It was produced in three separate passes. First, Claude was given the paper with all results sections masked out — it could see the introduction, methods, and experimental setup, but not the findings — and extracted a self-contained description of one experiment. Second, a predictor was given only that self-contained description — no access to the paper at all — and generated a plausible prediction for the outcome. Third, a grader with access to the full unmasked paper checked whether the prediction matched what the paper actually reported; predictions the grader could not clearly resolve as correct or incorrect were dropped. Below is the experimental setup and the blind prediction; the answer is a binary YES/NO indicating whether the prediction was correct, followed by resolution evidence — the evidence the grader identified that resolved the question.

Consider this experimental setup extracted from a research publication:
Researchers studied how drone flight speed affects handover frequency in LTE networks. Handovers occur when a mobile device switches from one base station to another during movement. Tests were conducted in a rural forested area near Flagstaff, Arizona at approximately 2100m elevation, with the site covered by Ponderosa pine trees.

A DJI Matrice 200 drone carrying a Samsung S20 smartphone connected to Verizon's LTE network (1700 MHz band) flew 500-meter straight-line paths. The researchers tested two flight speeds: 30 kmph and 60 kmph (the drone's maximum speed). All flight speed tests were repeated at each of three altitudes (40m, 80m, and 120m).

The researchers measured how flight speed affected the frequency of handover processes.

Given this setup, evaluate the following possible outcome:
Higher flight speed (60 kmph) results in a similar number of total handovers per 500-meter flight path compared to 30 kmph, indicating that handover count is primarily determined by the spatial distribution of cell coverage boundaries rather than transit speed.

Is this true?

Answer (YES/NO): NO